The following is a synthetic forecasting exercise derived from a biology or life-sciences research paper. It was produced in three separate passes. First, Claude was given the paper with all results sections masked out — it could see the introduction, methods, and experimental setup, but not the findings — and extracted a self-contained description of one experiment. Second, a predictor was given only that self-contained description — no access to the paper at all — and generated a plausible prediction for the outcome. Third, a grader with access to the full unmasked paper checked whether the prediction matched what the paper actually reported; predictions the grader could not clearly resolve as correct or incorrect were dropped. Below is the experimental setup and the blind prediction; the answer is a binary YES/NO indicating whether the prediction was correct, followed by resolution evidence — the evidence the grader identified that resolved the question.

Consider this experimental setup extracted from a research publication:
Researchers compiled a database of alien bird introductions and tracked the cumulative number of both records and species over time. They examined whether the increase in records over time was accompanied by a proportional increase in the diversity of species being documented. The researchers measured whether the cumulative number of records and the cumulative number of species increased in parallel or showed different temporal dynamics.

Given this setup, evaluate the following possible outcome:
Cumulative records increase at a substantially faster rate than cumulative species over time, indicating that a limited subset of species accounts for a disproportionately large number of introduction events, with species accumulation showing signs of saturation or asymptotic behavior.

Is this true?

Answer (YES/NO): NO